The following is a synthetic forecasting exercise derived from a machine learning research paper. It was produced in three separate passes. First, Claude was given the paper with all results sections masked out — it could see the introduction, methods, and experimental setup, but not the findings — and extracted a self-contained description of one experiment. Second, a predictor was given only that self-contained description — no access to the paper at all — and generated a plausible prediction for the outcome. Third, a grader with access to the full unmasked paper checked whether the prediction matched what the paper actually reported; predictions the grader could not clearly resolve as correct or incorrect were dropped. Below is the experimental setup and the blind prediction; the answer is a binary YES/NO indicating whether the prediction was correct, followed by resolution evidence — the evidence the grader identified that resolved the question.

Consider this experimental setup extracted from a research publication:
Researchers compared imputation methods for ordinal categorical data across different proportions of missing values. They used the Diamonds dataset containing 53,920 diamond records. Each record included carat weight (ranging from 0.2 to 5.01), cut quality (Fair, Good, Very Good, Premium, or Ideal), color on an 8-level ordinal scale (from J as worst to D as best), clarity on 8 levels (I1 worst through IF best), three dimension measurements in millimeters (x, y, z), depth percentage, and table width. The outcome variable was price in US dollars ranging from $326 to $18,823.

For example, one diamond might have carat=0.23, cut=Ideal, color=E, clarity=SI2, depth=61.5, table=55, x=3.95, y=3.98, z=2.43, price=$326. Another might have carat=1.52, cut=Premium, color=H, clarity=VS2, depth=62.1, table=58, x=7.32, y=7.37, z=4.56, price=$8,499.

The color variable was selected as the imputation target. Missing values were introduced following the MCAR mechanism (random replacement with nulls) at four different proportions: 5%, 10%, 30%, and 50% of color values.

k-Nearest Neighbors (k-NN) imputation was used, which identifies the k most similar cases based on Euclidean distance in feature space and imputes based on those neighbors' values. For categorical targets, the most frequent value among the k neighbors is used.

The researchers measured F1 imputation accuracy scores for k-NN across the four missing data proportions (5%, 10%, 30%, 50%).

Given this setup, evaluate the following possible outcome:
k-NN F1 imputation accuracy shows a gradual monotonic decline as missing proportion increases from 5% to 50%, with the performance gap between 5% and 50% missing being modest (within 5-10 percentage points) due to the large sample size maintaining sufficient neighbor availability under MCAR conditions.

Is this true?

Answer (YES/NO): NO